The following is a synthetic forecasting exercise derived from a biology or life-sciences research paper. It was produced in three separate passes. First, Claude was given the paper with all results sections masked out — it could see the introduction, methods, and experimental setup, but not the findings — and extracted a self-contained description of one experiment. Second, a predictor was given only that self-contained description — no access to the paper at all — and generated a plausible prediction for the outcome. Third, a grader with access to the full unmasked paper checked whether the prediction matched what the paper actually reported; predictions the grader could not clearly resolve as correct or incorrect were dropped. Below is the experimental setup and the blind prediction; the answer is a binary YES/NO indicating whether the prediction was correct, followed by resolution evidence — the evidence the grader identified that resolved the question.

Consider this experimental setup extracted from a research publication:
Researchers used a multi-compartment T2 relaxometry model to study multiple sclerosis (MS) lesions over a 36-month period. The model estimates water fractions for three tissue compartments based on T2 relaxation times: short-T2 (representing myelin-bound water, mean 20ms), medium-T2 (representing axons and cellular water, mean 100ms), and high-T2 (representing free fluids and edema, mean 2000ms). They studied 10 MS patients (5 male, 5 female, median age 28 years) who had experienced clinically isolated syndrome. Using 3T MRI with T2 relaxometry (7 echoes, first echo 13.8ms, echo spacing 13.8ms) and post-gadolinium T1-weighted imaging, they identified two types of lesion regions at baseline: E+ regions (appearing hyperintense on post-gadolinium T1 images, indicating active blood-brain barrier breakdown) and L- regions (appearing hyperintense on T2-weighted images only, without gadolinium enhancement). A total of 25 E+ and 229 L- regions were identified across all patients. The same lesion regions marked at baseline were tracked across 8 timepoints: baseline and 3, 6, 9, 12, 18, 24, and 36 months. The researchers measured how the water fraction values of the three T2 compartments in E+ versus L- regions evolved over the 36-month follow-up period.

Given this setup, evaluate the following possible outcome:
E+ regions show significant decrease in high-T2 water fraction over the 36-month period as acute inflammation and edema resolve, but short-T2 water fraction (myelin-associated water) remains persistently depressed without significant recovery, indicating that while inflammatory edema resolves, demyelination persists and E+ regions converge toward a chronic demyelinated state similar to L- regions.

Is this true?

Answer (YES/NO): NO